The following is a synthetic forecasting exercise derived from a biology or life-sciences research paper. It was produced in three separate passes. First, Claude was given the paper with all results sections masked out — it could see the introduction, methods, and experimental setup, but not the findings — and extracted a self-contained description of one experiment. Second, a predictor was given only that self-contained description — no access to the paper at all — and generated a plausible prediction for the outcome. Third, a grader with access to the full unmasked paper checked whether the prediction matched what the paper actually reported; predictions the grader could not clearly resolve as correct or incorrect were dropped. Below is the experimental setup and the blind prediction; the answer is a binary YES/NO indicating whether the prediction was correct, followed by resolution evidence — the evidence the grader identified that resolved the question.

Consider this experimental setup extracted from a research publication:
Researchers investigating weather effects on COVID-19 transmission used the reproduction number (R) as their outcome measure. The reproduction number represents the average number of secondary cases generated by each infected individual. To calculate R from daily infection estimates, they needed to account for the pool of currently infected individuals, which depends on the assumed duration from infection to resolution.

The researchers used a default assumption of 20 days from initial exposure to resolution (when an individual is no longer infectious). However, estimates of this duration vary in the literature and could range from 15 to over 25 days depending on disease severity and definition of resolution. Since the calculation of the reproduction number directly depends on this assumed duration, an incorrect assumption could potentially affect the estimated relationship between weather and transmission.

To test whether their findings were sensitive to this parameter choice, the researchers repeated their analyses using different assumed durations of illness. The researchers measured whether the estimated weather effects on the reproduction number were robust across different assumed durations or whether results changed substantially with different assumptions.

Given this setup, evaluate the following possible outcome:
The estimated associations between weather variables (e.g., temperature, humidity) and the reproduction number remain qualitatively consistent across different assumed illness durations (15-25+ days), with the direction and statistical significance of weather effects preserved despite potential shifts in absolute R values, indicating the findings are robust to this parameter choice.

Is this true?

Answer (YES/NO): YES